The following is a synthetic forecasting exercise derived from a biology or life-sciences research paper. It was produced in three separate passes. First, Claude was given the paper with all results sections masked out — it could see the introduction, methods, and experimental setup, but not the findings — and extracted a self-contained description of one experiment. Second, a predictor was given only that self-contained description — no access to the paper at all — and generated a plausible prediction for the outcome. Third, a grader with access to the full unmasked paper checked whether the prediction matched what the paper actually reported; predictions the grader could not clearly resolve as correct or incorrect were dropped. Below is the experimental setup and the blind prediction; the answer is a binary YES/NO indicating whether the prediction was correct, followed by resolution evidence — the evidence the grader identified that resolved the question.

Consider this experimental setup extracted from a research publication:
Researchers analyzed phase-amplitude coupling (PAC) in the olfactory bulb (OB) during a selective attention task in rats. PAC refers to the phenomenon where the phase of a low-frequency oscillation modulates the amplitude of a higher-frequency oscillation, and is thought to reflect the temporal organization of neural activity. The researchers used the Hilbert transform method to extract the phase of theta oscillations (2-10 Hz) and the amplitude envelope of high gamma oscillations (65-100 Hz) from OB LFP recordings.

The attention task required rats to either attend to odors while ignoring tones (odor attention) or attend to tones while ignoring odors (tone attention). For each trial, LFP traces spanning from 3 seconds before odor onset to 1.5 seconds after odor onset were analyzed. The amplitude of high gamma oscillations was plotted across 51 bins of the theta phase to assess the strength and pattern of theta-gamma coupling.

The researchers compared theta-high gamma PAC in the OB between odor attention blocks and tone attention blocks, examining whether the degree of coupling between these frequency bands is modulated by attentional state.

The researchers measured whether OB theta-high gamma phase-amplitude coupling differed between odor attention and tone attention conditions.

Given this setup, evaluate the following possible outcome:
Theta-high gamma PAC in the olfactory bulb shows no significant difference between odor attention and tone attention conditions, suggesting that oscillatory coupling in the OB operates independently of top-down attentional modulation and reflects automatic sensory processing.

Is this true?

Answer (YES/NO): YES